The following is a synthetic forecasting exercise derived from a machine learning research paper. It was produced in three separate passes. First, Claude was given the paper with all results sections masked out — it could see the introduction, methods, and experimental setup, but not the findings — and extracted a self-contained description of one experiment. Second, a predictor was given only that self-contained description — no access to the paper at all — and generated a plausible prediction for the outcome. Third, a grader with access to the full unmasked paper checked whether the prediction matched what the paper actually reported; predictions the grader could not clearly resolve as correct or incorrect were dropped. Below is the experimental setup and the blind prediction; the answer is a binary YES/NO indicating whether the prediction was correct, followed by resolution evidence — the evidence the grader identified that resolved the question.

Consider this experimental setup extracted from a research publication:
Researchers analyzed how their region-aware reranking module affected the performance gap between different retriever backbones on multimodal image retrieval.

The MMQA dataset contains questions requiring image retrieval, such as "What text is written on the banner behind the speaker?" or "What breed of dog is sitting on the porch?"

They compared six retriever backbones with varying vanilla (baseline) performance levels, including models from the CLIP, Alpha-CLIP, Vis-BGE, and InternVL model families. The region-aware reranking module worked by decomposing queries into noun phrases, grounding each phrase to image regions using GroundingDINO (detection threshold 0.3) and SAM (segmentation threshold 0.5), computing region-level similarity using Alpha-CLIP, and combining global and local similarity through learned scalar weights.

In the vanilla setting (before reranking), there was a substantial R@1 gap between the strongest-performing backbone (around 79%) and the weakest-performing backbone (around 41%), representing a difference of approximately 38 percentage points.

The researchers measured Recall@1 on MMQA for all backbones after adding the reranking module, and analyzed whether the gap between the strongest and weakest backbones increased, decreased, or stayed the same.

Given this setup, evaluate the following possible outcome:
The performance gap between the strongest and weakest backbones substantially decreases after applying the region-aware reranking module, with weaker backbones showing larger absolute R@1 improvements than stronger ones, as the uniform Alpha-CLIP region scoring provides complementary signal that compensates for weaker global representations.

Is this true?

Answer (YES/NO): YES